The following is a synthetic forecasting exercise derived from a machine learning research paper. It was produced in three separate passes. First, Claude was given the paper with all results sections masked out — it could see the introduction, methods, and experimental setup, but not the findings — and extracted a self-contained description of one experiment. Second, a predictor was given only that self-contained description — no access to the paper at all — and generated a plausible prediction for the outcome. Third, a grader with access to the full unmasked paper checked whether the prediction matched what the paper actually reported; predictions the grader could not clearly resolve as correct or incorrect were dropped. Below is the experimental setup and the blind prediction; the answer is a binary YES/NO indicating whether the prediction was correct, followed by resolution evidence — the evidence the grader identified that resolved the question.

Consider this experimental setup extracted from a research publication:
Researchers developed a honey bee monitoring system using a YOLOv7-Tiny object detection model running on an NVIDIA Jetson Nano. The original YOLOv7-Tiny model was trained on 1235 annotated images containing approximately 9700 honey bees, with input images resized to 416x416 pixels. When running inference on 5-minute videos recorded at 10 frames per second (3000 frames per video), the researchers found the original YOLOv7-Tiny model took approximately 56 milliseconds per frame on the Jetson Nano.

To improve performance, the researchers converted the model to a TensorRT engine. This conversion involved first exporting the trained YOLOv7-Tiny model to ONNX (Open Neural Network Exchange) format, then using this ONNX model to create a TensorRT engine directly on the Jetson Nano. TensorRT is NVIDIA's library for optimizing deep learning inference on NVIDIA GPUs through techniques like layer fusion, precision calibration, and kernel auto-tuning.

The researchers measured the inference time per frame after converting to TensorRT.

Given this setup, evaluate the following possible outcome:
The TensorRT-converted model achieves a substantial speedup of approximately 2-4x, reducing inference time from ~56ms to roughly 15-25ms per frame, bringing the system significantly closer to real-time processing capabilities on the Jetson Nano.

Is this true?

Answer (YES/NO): NO